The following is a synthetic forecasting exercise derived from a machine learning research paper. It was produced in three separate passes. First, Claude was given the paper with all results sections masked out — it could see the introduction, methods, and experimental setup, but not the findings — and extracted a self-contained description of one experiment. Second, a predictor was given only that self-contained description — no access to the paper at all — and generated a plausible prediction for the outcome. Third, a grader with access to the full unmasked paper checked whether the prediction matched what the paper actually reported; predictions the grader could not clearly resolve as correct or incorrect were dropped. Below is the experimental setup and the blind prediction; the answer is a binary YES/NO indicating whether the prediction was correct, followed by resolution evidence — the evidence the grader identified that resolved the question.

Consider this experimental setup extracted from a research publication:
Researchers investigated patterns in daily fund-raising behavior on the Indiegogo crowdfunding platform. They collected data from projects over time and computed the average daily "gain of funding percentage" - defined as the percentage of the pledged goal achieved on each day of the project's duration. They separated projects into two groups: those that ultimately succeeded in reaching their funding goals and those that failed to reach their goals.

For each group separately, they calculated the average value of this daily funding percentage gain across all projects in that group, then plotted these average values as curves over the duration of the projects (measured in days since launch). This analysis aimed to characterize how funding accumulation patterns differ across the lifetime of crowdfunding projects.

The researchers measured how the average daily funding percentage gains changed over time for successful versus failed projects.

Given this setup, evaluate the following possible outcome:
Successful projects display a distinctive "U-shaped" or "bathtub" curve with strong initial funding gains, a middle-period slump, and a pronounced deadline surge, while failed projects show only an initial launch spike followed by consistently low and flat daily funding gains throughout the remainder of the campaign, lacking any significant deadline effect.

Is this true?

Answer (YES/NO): NO